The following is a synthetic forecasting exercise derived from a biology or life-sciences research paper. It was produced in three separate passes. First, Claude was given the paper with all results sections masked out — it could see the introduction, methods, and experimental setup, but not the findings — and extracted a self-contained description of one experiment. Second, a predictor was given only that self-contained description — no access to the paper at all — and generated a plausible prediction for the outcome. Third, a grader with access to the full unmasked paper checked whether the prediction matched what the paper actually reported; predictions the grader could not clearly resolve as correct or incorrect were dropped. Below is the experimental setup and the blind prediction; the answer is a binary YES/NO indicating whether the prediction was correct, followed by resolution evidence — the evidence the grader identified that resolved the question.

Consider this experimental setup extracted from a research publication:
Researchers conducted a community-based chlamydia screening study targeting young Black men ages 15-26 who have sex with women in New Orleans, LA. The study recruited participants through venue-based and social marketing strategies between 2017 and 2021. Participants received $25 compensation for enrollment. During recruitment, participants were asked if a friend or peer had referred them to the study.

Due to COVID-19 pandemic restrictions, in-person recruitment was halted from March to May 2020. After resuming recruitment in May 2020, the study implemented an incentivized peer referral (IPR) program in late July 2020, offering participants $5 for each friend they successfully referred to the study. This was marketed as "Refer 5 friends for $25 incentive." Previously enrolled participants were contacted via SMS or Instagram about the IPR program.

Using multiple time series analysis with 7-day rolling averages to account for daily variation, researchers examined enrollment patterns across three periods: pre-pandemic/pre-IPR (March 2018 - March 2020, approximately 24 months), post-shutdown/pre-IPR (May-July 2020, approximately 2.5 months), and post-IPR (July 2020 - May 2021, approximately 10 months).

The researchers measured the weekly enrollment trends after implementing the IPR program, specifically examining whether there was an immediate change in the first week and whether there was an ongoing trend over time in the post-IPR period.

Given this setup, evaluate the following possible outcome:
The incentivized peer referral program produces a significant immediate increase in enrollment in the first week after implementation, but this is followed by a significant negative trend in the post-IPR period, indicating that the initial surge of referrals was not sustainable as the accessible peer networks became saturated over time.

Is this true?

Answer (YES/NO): NO